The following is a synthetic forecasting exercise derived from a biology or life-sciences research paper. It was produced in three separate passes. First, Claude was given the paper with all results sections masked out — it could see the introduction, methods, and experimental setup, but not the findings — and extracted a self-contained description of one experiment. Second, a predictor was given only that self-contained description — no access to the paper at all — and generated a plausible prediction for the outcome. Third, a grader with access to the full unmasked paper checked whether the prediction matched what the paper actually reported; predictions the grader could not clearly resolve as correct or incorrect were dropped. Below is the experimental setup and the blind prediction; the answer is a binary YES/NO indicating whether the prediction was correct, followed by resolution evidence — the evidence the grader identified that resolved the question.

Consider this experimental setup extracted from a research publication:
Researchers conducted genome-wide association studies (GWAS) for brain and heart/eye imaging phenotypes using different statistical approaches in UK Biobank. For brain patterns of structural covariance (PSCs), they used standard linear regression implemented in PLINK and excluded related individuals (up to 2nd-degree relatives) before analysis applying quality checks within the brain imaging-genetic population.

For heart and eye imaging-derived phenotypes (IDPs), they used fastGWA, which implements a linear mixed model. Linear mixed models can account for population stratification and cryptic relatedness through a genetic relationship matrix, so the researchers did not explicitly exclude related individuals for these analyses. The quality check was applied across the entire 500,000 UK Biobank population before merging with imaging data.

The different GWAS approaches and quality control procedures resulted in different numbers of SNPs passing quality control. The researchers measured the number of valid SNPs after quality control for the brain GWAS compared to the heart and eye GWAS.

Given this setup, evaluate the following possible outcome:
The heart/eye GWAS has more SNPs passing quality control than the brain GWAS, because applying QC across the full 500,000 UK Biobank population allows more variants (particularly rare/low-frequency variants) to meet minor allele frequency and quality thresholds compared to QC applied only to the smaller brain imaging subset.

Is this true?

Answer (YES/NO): NO